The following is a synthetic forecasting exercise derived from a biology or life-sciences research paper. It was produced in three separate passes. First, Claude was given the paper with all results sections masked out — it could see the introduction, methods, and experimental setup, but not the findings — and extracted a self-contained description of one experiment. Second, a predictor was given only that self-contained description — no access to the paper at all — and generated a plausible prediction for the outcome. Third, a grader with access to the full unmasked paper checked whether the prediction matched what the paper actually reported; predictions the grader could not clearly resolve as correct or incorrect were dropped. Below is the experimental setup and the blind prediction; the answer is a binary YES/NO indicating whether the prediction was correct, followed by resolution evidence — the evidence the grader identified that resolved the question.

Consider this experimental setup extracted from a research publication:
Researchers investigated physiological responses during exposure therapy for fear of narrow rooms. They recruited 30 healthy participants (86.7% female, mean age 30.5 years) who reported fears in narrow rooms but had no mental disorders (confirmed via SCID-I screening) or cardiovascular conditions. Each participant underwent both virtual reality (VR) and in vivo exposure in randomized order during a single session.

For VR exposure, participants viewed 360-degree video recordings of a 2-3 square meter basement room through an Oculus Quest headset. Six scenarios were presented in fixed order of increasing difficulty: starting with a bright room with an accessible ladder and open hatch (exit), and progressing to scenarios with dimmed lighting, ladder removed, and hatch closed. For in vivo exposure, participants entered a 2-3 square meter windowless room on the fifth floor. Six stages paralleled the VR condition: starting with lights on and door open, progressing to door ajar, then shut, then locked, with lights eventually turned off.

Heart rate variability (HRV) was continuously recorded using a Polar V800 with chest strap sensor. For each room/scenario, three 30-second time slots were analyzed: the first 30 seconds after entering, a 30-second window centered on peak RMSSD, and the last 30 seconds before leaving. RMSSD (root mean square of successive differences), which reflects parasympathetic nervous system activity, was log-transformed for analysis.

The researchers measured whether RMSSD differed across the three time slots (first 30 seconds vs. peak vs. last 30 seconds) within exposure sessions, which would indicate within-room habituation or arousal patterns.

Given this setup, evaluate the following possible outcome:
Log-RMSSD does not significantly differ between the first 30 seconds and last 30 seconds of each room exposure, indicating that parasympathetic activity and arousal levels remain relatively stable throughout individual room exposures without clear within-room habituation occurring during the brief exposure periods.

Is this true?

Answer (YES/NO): YES